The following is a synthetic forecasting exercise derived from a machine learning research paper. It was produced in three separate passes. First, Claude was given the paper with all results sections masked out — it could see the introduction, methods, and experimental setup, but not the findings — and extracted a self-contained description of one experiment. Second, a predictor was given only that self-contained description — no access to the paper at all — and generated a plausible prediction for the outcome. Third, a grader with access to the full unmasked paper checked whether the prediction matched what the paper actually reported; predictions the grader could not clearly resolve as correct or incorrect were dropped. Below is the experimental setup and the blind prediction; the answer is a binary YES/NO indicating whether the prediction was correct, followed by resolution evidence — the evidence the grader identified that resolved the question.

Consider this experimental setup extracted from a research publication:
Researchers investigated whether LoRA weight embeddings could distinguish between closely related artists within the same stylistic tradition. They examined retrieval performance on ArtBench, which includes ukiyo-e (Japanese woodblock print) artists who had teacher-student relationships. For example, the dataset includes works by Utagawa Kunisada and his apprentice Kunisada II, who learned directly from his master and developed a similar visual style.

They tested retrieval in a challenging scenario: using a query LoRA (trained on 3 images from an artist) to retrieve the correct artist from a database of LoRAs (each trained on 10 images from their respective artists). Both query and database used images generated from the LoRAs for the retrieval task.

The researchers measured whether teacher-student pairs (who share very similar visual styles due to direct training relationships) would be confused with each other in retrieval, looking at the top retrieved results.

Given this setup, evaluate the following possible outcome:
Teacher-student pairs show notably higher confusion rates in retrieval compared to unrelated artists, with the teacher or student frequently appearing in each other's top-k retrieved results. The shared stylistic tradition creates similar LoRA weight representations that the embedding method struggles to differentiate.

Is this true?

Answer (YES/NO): NO